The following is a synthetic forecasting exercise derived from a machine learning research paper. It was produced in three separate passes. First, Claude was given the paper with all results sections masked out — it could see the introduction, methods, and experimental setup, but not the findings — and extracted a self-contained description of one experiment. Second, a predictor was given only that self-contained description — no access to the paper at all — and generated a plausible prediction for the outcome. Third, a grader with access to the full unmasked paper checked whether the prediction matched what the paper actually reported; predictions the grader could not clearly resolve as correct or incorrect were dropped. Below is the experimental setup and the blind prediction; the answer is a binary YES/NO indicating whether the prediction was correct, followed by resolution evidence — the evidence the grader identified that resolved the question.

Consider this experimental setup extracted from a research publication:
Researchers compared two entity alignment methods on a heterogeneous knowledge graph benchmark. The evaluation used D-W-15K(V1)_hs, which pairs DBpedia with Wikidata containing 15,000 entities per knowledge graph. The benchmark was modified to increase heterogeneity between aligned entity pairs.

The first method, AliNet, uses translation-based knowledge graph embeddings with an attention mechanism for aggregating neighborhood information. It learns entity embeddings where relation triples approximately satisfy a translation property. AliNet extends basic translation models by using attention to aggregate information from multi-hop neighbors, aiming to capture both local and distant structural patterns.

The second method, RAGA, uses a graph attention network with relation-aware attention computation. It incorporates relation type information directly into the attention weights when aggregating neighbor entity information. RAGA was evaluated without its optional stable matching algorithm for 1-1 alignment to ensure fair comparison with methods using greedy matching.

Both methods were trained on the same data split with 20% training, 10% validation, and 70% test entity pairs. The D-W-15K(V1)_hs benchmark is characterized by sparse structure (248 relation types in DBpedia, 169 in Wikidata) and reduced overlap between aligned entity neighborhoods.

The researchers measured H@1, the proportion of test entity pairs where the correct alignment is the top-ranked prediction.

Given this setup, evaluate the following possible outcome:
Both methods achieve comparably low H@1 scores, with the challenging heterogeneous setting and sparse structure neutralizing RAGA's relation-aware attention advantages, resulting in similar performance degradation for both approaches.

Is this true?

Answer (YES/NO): NO